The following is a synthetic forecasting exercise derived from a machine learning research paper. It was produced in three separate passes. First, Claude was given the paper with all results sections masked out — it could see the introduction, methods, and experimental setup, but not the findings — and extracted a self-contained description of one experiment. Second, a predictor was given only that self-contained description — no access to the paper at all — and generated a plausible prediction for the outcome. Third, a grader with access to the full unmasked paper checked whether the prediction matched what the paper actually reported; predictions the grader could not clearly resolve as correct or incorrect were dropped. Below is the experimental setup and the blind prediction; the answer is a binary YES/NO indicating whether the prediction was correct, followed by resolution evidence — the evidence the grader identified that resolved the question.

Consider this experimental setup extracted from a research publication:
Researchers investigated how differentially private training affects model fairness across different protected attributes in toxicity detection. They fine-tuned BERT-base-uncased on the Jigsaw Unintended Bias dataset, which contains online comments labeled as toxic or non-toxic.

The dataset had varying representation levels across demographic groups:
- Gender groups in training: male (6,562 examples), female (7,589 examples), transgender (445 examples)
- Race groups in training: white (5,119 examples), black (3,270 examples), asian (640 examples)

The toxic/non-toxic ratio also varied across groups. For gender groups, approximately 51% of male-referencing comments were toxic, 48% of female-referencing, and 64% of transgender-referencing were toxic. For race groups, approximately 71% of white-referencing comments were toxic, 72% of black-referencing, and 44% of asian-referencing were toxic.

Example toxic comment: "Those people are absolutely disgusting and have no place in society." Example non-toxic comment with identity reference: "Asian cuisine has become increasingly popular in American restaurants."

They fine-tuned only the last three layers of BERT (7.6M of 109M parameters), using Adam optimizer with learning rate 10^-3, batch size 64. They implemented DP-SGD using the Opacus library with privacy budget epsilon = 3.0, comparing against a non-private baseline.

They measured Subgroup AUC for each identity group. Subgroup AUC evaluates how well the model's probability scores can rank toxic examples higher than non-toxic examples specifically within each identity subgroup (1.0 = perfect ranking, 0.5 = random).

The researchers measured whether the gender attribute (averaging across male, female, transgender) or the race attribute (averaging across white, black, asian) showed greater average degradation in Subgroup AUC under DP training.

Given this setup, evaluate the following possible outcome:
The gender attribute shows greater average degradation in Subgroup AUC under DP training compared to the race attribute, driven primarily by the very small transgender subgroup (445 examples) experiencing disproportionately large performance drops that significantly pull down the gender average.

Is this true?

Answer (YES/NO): NO